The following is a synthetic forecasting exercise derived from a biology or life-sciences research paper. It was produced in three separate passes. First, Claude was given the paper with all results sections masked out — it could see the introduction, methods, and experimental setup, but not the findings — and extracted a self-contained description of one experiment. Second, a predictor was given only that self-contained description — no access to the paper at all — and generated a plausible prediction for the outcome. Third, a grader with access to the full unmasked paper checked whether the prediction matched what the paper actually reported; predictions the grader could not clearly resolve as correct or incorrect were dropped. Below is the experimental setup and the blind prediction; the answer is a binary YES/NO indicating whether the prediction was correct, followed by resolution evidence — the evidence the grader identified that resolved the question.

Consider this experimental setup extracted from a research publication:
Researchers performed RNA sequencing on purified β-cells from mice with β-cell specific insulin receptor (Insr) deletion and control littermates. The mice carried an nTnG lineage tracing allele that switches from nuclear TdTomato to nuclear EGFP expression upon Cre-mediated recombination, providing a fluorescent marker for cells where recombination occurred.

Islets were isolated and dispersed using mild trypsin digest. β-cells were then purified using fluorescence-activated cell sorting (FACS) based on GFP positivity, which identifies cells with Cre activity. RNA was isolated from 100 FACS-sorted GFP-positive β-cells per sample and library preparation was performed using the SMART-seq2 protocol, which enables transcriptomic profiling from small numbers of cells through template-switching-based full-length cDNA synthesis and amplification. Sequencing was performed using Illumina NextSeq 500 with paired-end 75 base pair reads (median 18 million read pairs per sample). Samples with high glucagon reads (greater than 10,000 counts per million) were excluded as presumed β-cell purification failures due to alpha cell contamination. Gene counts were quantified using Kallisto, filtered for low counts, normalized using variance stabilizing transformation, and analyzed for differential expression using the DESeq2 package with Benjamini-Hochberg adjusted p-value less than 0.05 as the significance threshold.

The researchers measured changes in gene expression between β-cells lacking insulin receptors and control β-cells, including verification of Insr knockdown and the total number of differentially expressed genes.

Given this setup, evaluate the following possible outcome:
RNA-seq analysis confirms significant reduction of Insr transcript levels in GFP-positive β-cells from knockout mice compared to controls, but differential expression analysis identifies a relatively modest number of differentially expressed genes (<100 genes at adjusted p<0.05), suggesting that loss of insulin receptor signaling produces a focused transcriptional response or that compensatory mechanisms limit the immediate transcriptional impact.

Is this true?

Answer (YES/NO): YES